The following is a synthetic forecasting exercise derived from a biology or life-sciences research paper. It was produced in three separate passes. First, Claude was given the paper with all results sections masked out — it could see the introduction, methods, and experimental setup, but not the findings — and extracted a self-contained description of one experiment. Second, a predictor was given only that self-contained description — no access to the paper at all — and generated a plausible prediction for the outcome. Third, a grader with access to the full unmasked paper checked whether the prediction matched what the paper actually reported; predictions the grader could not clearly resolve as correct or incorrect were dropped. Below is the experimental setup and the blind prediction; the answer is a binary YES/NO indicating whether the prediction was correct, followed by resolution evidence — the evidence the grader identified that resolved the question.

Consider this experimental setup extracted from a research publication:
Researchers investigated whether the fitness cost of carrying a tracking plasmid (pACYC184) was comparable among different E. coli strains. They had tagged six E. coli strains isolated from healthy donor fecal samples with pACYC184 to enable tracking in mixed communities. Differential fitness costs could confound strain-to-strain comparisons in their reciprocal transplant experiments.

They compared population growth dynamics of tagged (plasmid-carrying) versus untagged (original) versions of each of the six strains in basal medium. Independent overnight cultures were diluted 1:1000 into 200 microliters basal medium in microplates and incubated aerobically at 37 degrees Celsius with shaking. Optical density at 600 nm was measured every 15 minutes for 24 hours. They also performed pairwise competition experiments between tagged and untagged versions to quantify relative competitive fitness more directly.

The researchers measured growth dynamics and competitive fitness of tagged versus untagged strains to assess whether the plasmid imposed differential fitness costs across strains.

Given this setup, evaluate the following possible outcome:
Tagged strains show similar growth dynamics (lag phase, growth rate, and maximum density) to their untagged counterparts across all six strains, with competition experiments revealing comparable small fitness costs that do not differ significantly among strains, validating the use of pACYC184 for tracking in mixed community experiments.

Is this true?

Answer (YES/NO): YES